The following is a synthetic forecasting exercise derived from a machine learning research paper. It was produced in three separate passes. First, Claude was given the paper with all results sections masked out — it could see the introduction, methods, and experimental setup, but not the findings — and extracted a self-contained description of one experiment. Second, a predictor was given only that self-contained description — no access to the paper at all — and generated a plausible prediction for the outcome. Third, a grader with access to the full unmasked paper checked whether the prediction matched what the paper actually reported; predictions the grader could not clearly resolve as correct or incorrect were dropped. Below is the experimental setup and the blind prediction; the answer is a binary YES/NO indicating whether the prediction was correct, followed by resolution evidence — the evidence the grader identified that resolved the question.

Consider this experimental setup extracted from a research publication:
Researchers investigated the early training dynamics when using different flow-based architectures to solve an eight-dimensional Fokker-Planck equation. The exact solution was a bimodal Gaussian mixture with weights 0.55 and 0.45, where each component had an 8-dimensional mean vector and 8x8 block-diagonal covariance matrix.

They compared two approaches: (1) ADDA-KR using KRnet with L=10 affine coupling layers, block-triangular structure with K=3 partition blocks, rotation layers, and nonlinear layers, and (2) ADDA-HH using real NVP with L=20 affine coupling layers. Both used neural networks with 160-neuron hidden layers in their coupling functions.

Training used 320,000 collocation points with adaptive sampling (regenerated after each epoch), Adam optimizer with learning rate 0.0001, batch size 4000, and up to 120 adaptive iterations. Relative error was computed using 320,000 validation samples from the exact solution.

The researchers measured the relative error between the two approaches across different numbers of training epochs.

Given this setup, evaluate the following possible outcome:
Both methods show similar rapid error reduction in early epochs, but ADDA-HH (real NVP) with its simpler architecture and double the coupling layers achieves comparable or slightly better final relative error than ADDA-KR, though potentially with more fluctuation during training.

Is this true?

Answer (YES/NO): NO